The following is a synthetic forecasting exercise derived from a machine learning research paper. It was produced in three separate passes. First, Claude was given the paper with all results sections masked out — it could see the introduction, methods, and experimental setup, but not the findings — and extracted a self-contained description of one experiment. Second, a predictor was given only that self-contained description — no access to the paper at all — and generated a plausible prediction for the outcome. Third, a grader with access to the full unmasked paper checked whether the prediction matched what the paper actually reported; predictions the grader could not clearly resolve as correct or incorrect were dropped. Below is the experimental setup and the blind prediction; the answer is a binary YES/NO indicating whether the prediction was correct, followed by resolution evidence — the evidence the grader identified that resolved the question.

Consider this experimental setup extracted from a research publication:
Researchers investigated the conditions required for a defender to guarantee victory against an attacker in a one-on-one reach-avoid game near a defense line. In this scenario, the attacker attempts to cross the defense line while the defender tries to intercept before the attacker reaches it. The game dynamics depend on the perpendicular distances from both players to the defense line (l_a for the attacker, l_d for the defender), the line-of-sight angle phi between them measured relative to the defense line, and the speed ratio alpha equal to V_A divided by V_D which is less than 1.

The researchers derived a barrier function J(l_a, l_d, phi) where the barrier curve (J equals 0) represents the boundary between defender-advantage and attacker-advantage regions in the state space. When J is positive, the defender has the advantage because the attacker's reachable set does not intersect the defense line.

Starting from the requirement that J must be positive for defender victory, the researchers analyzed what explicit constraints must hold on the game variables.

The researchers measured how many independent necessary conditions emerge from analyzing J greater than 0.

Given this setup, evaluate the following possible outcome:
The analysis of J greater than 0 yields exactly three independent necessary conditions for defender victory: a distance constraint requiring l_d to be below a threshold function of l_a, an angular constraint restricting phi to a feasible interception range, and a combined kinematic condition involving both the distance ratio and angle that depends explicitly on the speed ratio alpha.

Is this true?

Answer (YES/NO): NO